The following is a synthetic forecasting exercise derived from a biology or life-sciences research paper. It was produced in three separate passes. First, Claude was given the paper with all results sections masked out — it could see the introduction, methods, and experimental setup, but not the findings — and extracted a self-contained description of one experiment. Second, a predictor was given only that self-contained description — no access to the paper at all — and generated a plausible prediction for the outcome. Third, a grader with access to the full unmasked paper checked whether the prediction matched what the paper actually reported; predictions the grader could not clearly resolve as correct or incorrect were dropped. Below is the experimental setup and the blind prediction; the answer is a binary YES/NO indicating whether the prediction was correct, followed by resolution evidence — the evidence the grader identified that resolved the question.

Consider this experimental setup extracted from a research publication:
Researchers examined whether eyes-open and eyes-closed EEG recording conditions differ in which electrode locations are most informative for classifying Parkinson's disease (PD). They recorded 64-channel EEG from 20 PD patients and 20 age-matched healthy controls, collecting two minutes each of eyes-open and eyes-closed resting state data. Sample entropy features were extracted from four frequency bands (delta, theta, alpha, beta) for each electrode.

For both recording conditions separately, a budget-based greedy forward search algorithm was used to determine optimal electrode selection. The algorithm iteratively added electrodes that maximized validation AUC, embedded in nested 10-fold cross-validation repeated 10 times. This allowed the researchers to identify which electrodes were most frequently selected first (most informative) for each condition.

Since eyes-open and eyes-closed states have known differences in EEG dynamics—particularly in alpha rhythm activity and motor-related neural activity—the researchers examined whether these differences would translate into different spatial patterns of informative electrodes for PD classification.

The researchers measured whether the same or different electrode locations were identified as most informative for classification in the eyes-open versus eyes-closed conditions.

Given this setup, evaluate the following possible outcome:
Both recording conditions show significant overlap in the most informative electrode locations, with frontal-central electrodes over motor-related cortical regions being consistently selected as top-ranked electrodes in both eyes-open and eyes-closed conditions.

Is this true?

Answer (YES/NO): NO